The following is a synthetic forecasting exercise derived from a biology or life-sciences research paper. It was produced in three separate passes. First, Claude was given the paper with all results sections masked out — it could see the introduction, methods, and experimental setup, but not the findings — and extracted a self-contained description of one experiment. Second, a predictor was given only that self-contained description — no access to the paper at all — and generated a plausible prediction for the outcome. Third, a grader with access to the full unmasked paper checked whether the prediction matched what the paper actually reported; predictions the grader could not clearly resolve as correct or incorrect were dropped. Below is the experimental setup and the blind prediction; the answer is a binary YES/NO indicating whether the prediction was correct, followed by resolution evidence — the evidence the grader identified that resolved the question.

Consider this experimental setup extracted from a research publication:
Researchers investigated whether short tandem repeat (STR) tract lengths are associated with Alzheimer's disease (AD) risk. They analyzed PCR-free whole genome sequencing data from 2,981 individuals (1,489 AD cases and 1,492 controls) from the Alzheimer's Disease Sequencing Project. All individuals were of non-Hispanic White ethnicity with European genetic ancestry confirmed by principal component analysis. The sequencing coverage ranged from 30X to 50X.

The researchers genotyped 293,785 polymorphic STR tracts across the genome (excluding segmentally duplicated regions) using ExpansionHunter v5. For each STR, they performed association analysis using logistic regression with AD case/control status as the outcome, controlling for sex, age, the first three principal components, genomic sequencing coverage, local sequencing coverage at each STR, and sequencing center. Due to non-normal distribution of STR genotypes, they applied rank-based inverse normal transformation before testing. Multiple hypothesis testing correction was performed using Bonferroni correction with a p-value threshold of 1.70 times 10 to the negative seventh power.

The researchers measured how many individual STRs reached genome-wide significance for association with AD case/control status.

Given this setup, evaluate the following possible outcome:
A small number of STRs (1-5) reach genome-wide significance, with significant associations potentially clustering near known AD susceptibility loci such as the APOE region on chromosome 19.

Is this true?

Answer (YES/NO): YES